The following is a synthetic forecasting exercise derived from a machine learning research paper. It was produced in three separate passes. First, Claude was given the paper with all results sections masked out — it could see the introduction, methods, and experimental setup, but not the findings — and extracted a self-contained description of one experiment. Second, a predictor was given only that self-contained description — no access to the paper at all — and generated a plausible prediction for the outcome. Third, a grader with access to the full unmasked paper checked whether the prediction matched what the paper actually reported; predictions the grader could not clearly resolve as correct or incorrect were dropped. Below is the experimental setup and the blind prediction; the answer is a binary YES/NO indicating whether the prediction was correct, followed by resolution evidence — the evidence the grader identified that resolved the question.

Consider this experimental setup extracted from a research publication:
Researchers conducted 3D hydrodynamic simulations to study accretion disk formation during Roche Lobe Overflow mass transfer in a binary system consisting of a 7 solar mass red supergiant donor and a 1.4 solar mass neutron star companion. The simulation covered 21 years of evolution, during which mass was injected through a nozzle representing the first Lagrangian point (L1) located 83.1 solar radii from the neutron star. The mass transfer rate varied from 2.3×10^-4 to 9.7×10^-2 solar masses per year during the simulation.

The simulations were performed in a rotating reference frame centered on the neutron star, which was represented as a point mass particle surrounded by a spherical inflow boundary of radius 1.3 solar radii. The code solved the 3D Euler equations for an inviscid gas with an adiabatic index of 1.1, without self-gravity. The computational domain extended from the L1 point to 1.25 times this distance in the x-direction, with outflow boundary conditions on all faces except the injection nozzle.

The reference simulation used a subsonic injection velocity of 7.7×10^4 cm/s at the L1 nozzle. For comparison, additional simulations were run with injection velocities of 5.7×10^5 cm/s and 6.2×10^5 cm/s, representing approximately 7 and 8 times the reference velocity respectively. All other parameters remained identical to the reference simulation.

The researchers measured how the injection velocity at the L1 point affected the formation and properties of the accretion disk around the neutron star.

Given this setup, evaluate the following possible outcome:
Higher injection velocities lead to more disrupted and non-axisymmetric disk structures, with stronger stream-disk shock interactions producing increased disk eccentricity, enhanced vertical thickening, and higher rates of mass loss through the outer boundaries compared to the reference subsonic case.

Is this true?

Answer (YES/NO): NO